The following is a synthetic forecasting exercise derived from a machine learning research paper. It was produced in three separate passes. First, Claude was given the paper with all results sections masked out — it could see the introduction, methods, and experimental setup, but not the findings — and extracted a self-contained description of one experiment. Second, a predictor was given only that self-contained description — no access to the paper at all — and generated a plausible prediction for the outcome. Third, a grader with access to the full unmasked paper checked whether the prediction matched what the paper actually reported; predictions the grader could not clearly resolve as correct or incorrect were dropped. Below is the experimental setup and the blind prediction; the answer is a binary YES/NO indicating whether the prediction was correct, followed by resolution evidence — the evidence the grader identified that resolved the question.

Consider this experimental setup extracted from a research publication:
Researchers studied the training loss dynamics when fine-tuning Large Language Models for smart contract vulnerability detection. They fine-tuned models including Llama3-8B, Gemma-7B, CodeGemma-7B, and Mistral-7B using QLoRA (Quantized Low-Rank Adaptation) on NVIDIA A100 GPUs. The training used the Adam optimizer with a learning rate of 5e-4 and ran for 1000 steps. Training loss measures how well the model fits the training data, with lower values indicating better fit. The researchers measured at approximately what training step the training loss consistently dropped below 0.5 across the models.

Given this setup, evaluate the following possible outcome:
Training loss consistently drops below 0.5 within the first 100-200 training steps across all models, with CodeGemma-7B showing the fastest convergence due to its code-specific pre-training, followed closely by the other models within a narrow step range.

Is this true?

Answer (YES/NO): NO